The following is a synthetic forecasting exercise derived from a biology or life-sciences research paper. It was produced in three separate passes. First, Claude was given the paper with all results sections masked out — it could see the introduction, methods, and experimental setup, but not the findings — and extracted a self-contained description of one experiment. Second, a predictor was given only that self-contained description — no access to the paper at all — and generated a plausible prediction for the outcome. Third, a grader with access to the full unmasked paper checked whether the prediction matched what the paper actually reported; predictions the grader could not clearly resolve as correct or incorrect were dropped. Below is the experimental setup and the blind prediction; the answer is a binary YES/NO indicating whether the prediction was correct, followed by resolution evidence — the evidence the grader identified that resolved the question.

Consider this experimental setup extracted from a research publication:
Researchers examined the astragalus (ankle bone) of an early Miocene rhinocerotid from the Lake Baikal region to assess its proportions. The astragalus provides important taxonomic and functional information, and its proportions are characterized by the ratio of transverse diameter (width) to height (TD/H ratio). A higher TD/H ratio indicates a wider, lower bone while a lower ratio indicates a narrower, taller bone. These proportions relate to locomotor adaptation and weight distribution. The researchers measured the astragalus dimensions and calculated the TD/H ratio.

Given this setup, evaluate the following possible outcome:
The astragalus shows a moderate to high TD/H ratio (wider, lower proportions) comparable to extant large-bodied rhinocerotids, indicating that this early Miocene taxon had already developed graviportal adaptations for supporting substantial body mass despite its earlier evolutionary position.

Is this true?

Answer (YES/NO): NO